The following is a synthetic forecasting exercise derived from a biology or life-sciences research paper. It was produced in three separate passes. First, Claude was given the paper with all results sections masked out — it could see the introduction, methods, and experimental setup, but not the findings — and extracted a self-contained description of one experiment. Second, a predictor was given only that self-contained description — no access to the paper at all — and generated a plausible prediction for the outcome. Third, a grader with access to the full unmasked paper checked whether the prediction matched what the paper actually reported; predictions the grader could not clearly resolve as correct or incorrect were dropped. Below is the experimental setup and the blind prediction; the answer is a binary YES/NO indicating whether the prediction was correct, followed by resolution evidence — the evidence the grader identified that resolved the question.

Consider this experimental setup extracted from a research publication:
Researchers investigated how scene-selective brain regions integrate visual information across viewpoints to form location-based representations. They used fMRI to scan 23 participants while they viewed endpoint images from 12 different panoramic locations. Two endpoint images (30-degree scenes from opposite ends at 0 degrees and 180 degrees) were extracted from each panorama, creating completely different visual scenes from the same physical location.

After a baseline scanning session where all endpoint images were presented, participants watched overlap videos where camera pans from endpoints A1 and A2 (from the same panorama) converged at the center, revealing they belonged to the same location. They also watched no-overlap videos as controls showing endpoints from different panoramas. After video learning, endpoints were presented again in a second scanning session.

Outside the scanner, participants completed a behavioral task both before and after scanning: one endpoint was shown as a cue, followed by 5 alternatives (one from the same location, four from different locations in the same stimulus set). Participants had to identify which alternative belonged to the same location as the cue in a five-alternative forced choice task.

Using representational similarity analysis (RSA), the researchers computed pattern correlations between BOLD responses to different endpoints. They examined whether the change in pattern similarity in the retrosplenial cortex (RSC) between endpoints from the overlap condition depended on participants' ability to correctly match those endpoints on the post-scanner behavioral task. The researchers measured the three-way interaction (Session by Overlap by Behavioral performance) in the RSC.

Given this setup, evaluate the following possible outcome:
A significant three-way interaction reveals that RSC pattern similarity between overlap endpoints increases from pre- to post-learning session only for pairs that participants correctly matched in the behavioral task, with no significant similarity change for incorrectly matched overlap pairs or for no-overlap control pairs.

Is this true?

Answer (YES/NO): YES